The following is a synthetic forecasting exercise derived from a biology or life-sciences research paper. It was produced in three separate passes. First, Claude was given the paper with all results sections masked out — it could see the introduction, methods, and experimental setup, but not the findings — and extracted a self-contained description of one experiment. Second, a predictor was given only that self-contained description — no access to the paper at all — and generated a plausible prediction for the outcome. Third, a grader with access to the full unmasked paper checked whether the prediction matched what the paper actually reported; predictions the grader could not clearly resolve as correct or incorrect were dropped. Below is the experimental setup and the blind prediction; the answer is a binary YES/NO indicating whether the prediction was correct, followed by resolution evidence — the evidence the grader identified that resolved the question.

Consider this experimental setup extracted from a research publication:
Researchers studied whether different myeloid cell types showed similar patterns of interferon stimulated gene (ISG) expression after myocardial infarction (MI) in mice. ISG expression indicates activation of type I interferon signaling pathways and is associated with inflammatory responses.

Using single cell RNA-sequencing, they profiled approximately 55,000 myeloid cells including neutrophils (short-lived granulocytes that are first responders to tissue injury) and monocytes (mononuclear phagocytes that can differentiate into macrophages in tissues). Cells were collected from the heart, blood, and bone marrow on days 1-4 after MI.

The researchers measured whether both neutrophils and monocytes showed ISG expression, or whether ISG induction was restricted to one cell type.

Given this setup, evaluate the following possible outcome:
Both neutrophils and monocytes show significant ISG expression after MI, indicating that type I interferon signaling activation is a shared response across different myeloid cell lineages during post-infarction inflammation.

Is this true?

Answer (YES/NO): YES